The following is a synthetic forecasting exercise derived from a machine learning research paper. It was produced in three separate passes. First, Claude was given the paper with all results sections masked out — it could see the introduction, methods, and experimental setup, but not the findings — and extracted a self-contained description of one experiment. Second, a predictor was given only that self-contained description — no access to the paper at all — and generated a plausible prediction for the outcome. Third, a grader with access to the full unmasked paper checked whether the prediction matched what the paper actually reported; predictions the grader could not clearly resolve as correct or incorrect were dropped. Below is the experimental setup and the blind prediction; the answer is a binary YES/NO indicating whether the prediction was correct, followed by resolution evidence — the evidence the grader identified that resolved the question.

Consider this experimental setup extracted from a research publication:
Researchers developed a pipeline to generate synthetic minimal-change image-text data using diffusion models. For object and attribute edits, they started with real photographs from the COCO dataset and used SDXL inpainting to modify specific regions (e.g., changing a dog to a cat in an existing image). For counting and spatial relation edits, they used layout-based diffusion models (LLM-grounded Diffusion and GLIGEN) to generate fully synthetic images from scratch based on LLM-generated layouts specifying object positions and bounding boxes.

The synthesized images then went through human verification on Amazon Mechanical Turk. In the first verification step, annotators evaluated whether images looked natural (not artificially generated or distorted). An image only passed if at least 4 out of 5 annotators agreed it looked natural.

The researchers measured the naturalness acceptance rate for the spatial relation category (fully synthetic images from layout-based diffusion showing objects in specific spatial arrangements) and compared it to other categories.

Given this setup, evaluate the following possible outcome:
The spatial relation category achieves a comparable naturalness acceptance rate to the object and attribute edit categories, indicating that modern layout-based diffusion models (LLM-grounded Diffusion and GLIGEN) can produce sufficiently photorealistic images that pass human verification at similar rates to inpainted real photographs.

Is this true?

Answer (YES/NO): NO